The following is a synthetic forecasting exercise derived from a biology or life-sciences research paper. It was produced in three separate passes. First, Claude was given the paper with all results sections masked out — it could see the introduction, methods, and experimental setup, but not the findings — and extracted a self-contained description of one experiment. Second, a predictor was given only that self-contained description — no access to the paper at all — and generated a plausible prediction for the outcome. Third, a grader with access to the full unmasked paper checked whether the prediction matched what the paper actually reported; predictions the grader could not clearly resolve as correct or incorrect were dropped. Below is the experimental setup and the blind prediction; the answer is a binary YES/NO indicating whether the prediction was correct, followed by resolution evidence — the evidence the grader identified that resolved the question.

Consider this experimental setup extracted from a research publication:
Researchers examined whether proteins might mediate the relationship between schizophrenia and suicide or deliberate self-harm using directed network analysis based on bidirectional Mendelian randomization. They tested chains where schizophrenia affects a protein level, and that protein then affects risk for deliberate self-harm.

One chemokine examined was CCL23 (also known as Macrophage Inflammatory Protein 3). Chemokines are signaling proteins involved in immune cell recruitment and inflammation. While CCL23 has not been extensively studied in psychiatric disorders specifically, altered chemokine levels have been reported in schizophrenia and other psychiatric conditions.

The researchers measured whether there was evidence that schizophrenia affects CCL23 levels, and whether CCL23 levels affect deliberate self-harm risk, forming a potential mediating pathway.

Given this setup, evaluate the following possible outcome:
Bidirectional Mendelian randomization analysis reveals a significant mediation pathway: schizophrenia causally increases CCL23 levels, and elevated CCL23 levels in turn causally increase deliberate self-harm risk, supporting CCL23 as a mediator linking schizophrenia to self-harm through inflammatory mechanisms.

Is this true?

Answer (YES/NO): YES